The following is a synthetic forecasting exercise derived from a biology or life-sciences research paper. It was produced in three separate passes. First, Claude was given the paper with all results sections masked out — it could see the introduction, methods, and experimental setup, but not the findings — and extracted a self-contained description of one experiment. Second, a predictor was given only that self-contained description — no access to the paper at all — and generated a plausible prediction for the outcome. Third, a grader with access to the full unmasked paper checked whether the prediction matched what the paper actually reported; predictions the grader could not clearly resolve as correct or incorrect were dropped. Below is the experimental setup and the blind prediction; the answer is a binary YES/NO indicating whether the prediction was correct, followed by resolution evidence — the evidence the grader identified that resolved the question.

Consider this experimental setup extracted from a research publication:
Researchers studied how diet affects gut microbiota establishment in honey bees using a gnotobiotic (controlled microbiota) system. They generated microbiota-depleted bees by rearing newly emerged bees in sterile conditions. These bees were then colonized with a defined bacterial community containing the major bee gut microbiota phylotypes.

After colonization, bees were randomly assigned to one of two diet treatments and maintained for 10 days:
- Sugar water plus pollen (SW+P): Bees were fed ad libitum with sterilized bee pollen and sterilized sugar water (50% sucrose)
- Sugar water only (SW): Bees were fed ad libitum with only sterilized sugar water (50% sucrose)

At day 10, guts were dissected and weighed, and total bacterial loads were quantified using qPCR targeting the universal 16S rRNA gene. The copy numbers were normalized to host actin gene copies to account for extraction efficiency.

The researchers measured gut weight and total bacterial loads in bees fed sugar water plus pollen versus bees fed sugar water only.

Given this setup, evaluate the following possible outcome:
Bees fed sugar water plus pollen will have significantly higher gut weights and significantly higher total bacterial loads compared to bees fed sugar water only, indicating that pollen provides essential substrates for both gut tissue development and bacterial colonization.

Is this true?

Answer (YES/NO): YES